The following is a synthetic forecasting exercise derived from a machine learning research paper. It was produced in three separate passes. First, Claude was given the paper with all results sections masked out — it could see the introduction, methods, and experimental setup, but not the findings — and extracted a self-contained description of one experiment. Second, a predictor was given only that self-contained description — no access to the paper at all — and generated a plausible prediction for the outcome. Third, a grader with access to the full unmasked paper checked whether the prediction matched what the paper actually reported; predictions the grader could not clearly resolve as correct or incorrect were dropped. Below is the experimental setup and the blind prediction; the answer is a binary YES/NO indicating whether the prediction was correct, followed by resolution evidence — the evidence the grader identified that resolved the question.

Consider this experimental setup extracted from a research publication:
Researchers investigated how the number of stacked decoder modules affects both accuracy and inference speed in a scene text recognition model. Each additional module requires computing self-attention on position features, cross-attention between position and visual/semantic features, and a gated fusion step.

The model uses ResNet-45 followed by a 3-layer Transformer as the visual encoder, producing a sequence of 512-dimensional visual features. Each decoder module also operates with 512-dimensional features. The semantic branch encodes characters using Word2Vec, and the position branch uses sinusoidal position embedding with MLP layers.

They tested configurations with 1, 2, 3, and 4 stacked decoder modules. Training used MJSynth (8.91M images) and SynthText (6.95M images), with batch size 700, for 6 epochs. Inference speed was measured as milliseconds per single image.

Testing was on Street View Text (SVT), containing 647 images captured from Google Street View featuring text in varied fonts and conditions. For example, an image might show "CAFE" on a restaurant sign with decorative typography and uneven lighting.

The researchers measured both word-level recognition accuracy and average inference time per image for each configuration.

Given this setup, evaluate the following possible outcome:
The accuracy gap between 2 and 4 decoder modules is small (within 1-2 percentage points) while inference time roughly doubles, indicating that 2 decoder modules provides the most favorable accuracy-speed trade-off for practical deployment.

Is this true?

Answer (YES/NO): NO